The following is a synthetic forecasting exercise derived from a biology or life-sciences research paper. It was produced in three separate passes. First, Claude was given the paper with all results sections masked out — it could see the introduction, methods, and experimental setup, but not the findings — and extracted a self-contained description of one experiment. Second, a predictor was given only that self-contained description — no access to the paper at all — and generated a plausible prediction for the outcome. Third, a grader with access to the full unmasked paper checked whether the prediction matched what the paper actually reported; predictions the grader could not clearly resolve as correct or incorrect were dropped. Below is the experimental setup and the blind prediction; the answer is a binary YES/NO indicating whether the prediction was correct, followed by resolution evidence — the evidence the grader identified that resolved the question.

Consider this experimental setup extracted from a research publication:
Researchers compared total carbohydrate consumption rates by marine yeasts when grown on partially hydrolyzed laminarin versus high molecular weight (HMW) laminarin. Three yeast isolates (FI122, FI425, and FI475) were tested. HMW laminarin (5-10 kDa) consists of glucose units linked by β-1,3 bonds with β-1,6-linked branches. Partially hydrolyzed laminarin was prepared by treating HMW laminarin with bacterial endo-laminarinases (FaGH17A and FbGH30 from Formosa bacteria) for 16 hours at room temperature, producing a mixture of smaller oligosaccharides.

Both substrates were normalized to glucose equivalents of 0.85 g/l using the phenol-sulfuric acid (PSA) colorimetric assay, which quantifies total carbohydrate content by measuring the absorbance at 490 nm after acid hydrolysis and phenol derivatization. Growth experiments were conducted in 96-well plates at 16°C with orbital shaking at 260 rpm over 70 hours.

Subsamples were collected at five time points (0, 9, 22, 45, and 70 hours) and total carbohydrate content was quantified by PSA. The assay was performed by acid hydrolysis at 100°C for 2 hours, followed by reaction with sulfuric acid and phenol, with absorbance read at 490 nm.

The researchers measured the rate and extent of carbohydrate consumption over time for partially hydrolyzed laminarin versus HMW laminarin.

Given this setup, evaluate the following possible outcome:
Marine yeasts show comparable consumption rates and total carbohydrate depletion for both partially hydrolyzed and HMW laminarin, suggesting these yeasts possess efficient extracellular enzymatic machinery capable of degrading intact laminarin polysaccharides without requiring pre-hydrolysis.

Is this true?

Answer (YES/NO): NO